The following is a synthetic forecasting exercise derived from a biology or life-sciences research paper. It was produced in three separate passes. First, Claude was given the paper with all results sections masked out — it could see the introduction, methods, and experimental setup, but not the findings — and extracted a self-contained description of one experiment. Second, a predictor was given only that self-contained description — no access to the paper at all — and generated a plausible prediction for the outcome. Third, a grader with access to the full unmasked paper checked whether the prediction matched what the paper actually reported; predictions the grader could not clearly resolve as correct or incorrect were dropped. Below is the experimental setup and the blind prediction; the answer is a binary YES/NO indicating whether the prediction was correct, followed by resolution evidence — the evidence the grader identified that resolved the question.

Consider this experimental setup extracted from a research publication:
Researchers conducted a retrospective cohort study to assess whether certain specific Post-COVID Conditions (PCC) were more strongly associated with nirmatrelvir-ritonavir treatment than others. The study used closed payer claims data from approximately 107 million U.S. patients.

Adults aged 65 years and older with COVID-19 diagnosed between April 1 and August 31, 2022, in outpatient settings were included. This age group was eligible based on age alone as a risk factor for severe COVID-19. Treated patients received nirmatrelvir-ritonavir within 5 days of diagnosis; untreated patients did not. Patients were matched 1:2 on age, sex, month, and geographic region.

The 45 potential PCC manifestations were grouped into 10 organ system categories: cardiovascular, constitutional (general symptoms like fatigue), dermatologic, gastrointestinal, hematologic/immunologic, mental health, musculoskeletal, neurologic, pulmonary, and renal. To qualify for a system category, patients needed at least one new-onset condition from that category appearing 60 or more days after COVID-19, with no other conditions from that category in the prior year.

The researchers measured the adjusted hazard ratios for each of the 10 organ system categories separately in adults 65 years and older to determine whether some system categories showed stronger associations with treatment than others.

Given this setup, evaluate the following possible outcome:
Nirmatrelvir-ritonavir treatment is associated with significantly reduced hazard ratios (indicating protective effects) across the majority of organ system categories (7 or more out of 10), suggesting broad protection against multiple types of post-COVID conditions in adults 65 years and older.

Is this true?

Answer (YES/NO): YES